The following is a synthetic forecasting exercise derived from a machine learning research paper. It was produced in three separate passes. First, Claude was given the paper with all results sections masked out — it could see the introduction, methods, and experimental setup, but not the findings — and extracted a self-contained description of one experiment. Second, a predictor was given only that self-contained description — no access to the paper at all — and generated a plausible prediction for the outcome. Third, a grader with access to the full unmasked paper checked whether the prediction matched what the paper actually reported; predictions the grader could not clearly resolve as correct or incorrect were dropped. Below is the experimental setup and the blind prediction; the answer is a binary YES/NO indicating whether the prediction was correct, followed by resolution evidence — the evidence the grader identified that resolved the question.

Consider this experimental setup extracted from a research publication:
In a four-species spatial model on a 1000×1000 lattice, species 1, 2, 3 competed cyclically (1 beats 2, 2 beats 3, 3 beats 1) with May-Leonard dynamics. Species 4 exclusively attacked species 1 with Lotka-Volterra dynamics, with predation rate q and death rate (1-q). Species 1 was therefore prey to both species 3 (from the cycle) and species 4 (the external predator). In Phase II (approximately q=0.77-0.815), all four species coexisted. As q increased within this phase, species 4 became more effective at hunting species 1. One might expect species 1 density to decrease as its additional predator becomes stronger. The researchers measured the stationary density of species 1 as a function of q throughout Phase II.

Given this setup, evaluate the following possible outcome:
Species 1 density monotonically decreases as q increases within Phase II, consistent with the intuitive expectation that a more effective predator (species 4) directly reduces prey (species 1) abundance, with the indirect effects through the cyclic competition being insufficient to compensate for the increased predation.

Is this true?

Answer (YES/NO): NO